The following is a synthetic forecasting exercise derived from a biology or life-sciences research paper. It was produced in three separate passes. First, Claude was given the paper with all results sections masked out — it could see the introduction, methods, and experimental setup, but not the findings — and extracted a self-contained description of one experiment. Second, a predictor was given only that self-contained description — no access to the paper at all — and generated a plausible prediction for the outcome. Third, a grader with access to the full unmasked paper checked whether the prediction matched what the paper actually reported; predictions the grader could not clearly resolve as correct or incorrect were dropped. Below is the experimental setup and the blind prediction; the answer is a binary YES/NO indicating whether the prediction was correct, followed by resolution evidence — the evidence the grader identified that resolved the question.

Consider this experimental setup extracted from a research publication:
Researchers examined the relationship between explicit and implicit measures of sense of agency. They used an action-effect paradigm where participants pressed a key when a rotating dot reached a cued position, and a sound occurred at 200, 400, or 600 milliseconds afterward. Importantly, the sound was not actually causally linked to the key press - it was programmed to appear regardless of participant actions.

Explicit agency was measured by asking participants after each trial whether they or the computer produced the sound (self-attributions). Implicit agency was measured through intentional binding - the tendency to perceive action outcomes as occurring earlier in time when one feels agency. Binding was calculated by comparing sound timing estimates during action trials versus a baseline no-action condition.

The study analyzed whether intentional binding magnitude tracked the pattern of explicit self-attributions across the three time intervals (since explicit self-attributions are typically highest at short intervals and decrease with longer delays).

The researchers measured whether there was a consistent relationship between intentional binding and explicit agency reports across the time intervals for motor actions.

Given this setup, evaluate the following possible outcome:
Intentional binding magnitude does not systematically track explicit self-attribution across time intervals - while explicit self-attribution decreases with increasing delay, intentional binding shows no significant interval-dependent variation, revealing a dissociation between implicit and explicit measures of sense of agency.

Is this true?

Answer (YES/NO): NO